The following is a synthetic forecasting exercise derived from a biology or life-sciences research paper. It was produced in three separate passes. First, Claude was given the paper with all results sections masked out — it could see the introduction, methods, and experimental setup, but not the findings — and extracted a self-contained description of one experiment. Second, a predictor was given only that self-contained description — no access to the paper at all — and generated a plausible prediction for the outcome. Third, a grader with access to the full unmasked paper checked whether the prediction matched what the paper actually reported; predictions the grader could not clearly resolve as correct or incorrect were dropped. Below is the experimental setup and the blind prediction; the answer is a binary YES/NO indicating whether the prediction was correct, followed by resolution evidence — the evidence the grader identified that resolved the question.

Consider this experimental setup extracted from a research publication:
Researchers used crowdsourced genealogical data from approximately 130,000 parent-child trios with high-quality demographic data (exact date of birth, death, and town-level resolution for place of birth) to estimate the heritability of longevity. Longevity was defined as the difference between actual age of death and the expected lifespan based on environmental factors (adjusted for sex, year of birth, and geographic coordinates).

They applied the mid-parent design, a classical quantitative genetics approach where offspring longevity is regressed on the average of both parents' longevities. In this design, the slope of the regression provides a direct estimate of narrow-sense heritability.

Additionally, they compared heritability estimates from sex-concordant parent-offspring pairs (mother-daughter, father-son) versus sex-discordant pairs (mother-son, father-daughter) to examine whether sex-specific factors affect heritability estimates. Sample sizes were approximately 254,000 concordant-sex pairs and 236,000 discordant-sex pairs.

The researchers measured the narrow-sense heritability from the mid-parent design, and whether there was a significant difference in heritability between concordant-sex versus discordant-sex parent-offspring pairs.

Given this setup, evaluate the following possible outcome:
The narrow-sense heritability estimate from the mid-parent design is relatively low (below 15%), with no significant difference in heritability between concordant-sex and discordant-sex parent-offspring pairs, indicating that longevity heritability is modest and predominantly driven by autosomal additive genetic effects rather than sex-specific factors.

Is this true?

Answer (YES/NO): NO